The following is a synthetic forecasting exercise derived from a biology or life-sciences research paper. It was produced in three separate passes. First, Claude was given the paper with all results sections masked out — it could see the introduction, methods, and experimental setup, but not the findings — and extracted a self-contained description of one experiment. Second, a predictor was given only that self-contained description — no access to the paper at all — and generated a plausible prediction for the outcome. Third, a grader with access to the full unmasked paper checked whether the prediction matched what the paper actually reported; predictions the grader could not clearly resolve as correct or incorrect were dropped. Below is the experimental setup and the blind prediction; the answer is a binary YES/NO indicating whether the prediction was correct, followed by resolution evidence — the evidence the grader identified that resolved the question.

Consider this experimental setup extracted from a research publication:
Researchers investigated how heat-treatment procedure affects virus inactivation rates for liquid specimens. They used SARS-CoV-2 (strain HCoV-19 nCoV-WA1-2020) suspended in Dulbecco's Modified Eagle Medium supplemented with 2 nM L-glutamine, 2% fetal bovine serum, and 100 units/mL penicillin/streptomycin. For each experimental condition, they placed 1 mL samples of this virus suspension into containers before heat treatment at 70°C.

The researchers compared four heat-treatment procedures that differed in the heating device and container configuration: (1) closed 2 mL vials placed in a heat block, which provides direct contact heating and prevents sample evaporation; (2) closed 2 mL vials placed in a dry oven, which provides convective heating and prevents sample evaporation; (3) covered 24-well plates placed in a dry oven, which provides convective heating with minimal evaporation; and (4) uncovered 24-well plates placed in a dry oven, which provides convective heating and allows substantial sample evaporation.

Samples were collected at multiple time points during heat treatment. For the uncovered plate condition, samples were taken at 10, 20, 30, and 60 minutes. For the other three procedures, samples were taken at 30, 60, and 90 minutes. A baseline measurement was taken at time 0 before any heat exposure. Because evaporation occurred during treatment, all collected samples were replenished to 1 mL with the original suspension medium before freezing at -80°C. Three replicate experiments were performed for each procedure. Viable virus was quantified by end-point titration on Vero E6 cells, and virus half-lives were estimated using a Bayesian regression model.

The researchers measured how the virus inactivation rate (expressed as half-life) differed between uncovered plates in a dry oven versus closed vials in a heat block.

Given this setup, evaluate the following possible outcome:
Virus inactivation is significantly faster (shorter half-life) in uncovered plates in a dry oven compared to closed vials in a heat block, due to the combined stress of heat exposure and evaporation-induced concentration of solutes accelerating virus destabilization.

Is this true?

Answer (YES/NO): NO